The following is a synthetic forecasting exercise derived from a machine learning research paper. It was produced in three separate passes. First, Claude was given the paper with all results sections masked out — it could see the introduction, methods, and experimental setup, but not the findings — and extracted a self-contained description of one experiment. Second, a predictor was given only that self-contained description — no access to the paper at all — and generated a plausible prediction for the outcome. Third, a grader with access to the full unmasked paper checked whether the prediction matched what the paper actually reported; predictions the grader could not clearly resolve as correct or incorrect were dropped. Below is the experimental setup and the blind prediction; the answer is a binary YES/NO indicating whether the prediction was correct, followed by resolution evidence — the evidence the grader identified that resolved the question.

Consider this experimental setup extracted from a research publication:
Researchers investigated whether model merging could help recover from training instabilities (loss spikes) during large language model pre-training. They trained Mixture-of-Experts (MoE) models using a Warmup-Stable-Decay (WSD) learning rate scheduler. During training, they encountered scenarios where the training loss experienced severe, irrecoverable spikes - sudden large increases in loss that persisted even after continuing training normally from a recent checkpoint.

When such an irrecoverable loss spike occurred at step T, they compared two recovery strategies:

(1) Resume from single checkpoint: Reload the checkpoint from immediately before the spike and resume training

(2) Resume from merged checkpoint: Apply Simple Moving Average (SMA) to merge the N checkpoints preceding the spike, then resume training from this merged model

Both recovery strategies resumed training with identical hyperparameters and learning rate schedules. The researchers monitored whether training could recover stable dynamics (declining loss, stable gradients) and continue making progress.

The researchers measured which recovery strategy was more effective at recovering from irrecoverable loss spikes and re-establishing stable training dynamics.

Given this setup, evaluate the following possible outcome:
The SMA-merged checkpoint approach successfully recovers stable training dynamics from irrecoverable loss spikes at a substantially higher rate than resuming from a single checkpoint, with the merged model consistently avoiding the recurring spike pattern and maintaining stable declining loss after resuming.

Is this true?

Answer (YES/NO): YES